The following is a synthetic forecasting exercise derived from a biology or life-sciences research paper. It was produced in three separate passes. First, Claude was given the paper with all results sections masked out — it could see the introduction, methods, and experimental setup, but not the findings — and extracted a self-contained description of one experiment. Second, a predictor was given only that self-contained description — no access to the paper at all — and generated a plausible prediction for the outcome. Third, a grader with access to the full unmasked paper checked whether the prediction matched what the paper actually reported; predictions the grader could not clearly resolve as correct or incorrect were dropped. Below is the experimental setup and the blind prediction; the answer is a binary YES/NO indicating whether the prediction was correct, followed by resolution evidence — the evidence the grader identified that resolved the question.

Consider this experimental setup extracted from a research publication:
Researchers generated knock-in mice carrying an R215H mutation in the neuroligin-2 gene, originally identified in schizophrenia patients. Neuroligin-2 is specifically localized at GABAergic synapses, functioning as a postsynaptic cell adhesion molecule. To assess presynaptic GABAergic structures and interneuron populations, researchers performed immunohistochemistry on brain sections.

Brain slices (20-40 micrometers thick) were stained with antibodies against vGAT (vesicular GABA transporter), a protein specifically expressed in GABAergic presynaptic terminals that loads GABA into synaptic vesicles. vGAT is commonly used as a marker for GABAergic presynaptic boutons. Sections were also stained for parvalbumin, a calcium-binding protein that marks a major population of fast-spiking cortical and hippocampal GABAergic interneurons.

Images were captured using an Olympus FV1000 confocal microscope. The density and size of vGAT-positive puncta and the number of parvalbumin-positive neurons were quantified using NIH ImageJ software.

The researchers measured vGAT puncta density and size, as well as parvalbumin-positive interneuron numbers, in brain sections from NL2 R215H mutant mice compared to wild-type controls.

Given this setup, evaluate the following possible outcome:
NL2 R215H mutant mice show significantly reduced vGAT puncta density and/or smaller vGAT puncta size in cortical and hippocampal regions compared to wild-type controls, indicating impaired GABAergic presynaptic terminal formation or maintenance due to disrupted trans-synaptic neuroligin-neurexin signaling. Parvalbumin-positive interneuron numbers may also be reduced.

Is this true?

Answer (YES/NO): NO